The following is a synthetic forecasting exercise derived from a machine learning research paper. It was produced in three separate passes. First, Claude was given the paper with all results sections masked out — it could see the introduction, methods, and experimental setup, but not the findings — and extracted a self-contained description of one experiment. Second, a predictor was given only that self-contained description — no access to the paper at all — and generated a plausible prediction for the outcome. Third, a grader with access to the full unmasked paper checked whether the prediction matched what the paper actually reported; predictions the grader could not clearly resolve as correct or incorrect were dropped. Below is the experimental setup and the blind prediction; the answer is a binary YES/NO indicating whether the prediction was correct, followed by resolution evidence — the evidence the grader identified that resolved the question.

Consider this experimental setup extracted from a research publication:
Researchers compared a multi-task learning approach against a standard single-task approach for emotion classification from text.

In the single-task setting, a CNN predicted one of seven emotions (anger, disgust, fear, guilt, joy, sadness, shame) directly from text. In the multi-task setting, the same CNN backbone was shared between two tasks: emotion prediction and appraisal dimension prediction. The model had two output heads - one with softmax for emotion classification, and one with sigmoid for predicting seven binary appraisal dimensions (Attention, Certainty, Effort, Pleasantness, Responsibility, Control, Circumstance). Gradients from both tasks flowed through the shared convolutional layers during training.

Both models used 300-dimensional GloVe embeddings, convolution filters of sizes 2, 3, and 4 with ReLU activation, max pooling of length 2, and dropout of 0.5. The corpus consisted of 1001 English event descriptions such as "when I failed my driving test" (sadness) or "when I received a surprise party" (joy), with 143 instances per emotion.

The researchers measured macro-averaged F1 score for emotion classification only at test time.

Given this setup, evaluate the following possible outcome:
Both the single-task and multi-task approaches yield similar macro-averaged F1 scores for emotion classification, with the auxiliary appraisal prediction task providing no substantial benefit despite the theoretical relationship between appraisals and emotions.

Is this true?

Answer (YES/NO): YES